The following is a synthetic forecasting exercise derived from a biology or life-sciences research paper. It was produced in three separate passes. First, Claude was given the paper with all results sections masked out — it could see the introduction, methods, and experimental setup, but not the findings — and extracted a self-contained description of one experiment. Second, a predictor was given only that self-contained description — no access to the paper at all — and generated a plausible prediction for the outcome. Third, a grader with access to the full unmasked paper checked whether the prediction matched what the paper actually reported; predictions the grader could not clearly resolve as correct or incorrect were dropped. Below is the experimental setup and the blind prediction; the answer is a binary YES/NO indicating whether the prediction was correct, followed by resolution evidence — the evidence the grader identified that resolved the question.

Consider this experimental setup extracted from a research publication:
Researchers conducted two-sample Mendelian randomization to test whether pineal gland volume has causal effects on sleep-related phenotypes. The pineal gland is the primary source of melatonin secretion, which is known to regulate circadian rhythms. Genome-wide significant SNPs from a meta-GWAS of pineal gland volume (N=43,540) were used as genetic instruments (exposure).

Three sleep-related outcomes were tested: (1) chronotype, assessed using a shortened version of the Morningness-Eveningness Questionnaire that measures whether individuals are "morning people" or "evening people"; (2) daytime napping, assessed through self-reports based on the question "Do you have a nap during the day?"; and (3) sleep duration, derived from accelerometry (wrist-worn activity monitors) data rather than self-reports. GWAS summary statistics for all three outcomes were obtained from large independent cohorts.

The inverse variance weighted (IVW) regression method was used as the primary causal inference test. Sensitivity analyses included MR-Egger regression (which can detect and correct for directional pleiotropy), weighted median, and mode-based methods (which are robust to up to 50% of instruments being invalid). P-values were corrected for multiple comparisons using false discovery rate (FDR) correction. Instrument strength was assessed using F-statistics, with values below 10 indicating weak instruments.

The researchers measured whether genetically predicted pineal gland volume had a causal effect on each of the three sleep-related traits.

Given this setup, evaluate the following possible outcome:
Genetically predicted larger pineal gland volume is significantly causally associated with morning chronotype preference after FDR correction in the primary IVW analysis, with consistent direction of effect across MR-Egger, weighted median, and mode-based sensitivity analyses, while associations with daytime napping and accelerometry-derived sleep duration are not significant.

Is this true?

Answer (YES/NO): NO